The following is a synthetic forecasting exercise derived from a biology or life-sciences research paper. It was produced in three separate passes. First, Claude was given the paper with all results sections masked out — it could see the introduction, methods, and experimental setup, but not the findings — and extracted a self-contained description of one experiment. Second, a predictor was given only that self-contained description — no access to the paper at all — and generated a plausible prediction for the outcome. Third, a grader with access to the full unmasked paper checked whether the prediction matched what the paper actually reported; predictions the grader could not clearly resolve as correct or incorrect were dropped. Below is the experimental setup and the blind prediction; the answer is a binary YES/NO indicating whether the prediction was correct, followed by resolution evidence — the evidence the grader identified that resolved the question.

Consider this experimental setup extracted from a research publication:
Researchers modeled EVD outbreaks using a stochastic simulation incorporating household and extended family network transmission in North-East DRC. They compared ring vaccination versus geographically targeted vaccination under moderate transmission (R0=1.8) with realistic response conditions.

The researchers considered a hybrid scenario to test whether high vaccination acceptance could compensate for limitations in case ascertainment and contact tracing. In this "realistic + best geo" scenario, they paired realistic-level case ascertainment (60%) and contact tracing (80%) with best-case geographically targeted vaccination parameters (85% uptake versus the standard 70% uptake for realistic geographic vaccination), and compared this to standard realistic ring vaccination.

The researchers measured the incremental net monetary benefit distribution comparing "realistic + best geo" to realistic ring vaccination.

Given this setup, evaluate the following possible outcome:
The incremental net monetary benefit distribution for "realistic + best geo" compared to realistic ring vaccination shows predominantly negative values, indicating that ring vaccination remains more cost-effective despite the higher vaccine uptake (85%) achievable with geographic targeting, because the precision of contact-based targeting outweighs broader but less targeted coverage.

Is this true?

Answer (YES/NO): NO